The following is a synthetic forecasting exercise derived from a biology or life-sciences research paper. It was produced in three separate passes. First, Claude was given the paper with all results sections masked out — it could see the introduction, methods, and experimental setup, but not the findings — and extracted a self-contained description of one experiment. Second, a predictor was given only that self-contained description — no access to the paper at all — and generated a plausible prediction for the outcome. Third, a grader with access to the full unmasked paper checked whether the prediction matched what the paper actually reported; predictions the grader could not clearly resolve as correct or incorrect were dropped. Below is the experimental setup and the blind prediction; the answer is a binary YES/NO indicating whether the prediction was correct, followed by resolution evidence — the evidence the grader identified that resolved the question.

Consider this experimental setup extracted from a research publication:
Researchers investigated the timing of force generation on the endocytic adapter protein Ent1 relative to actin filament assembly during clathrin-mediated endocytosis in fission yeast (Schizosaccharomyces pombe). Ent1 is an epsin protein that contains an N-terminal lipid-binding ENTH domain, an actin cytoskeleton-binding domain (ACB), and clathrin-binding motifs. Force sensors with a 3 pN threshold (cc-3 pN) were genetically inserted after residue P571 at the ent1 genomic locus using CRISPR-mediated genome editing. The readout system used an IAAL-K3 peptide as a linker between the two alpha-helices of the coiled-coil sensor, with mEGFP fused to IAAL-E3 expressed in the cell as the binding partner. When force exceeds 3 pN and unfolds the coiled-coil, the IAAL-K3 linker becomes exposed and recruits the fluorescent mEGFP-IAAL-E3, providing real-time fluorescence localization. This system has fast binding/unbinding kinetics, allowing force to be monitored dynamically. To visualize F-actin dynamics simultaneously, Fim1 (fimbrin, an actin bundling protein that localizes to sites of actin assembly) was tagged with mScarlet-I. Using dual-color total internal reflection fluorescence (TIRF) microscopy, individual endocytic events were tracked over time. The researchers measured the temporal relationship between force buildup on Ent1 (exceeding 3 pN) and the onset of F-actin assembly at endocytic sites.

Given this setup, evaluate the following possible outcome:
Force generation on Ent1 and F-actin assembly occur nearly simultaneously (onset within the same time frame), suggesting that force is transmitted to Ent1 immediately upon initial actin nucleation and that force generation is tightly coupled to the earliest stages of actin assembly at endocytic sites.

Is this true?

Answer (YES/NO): NO